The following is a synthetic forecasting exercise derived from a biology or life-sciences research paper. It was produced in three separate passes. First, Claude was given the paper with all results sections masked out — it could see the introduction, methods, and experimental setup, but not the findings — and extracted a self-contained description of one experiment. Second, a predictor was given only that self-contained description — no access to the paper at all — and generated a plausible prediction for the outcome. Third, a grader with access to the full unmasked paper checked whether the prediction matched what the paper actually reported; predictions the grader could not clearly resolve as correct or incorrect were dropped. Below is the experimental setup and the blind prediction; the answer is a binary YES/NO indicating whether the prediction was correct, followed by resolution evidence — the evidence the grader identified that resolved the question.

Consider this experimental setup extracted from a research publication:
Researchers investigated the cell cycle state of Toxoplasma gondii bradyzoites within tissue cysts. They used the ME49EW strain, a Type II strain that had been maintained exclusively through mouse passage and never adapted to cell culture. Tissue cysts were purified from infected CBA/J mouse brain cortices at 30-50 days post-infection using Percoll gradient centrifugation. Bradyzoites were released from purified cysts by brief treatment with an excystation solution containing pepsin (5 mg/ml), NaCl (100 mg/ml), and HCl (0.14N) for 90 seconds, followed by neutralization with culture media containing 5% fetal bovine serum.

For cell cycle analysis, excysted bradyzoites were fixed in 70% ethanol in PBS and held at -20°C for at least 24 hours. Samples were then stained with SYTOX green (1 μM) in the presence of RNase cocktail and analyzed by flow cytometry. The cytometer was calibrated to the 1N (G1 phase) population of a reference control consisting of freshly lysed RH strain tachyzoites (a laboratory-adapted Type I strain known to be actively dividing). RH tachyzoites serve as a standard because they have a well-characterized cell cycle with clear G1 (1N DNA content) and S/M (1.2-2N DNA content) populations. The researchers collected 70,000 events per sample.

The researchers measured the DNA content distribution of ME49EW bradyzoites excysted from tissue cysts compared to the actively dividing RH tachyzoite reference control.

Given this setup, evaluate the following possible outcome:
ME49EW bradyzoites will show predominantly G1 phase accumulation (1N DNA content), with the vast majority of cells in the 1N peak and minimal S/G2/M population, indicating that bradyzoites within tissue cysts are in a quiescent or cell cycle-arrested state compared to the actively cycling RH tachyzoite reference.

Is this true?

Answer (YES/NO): YES